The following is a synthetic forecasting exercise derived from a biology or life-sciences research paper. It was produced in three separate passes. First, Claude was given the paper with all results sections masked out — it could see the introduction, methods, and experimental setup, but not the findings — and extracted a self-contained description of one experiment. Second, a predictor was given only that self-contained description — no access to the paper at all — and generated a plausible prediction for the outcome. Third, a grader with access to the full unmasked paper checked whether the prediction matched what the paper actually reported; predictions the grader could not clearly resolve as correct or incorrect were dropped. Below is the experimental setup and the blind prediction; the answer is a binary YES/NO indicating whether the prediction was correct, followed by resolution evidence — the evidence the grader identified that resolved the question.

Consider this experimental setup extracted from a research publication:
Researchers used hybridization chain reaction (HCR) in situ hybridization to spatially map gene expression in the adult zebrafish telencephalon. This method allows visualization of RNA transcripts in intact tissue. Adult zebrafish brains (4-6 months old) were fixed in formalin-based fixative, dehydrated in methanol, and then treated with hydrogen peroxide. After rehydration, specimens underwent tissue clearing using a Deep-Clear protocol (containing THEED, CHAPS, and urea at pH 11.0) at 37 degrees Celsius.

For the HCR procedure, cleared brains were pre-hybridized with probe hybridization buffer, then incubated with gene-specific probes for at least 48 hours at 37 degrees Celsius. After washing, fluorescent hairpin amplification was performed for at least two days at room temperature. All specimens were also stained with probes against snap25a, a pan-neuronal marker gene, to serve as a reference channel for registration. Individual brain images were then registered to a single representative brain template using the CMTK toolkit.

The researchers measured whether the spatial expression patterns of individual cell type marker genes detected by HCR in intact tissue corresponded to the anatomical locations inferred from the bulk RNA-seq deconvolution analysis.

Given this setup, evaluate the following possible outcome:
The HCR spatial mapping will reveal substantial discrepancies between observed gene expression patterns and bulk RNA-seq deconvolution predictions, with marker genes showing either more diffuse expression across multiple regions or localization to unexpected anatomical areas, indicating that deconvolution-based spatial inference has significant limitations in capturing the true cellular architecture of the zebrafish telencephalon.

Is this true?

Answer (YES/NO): NO